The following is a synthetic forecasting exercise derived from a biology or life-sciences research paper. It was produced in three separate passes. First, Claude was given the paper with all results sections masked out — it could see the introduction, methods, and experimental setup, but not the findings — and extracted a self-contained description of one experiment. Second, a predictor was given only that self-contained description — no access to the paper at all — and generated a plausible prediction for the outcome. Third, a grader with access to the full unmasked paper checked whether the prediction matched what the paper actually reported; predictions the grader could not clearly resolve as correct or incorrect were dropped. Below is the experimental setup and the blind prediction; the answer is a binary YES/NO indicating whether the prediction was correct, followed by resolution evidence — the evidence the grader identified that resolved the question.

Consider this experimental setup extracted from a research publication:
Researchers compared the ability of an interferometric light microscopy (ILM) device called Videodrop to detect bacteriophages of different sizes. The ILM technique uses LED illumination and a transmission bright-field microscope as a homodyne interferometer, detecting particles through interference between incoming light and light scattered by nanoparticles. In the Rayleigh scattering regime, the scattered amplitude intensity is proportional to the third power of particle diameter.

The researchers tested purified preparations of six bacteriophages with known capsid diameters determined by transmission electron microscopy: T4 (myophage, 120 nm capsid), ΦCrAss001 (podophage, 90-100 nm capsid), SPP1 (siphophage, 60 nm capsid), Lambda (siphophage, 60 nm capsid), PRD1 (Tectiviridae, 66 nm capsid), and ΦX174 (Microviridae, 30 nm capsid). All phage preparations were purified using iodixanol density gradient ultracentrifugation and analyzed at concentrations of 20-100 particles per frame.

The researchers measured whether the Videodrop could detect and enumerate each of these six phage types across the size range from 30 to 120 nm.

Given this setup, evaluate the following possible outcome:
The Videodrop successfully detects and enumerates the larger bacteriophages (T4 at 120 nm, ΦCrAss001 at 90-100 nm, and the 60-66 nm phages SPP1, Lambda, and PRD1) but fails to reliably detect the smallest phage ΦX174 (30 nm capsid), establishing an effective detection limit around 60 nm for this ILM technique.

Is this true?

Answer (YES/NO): NO